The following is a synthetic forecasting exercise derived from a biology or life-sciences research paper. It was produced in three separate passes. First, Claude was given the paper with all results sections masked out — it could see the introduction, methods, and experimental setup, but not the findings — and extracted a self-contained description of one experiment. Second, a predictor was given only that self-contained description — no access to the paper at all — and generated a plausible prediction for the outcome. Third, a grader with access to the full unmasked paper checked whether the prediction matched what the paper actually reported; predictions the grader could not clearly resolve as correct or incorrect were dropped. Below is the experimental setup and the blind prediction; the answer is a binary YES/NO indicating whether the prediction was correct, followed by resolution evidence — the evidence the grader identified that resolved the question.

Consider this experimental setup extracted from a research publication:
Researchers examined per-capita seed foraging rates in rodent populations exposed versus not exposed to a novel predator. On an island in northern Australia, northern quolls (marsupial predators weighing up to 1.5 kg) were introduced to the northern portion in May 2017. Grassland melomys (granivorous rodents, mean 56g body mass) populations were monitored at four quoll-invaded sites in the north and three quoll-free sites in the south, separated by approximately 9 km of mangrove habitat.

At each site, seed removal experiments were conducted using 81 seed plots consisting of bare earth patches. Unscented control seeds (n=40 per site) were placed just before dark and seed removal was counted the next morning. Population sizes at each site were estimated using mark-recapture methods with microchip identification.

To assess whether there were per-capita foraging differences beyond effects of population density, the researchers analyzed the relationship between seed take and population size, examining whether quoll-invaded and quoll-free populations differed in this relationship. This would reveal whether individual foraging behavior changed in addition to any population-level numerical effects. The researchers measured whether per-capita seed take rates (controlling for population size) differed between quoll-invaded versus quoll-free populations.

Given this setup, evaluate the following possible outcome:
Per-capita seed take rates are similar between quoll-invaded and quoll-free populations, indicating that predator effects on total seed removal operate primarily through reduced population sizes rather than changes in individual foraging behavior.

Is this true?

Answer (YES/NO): NO